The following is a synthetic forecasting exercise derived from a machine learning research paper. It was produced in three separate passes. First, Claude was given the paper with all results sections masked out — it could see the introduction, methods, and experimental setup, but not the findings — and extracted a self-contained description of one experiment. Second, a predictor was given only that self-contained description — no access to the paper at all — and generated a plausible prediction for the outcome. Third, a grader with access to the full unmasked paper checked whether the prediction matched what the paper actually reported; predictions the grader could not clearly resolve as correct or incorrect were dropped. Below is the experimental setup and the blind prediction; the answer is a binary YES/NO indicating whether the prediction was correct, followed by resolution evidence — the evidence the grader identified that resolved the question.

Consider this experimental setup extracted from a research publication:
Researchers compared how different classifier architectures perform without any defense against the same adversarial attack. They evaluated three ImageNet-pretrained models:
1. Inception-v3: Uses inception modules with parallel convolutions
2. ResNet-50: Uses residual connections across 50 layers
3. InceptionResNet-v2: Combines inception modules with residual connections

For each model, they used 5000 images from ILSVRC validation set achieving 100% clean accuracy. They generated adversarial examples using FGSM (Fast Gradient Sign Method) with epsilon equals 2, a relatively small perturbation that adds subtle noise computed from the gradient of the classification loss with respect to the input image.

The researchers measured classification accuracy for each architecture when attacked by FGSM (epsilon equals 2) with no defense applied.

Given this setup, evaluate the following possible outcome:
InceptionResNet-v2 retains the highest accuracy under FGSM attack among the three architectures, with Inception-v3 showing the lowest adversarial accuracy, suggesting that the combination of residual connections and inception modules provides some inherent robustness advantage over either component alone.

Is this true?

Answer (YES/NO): NO